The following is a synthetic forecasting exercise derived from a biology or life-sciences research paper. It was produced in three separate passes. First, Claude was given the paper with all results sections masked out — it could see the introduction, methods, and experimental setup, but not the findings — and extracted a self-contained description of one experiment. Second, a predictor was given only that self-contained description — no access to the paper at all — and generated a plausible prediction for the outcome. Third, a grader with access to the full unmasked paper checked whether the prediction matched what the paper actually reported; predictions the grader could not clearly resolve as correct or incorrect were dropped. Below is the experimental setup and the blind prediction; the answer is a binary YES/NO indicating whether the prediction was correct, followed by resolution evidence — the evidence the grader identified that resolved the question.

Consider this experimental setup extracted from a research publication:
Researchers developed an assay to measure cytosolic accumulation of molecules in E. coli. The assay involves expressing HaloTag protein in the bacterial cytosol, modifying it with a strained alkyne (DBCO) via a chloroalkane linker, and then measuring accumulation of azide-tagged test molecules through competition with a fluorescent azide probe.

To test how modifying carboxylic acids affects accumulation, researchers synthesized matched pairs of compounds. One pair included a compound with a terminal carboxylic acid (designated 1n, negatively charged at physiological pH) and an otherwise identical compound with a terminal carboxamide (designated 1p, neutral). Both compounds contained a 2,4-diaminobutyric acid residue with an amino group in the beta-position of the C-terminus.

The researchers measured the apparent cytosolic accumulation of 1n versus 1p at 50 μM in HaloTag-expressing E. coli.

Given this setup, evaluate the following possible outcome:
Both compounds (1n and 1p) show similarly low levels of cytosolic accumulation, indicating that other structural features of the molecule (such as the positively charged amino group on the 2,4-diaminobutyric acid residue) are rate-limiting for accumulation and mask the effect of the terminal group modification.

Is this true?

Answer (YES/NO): NO